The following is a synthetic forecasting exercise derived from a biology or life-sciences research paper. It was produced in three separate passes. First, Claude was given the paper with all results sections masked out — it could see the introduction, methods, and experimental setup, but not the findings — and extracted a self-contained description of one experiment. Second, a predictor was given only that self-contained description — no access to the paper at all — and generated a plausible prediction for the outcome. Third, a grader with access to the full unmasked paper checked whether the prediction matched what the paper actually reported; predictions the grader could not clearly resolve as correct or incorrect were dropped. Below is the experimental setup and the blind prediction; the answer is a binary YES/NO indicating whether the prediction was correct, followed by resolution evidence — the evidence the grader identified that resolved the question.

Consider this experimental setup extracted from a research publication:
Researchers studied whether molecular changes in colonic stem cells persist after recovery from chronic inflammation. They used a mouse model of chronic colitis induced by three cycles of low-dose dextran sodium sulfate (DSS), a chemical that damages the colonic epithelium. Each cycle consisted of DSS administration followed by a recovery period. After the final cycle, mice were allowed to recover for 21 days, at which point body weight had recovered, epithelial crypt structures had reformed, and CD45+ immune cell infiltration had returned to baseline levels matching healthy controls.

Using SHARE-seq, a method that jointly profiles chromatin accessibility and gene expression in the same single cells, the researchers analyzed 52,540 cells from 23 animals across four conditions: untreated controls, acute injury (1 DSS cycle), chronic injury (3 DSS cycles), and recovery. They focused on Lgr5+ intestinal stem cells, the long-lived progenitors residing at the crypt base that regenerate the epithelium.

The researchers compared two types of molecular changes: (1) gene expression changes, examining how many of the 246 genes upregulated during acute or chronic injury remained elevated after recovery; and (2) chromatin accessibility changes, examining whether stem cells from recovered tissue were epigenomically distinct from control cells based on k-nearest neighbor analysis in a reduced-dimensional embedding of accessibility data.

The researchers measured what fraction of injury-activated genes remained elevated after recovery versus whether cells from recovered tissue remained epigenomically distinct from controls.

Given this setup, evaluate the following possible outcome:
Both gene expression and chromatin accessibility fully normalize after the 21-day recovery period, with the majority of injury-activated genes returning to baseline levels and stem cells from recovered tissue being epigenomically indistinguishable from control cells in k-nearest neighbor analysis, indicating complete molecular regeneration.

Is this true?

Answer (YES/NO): NO